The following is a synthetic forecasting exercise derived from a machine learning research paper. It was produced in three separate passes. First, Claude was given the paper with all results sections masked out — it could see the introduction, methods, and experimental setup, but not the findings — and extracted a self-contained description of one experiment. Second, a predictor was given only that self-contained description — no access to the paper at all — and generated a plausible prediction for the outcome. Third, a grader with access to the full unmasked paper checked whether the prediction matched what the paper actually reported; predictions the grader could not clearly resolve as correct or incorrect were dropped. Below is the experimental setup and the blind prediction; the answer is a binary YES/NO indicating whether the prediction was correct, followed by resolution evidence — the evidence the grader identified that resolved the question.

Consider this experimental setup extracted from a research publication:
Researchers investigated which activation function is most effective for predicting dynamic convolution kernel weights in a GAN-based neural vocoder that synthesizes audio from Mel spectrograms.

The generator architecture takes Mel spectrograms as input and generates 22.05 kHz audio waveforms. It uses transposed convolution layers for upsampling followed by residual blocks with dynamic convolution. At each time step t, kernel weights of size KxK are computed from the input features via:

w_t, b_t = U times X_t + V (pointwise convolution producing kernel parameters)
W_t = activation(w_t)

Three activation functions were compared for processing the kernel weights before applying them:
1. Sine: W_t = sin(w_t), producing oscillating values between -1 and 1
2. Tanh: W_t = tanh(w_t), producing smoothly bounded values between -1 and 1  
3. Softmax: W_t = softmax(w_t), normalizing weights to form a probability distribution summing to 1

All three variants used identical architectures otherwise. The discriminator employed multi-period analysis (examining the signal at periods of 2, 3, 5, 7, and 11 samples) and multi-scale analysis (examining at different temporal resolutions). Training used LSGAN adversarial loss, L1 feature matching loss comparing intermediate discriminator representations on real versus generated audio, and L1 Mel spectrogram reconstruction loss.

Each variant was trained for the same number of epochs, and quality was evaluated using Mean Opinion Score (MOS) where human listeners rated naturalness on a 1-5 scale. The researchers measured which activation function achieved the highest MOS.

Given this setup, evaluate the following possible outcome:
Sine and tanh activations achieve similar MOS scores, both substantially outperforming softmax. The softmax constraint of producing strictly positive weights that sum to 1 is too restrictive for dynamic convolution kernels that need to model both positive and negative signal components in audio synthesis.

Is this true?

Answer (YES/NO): NO